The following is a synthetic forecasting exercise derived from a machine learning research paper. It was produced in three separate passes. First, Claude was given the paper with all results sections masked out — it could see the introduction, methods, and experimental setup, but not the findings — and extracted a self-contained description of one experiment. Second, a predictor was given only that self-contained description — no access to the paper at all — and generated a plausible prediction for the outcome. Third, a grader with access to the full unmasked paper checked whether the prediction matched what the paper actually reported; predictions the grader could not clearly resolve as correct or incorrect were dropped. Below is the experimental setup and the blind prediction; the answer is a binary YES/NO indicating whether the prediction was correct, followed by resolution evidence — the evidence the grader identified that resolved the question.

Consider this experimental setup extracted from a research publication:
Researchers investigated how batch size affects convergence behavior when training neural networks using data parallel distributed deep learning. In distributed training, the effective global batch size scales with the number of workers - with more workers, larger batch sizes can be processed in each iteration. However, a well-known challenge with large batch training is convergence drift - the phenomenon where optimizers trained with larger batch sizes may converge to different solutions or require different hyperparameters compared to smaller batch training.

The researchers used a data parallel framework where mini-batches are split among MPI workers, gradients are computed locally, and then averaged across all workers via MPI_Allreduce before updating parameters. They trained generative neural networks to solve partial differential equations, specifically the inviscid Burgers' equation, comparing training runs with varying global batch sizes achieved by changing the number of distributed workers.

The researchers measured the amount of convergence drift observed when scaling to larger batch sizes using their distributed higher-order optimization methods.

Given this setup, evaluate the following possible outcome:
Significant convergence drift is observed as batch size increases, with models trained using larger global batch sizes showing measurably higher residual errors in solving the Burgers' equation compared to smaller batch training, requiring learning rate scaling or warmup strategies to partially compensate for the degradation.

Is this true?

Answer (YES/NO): NO